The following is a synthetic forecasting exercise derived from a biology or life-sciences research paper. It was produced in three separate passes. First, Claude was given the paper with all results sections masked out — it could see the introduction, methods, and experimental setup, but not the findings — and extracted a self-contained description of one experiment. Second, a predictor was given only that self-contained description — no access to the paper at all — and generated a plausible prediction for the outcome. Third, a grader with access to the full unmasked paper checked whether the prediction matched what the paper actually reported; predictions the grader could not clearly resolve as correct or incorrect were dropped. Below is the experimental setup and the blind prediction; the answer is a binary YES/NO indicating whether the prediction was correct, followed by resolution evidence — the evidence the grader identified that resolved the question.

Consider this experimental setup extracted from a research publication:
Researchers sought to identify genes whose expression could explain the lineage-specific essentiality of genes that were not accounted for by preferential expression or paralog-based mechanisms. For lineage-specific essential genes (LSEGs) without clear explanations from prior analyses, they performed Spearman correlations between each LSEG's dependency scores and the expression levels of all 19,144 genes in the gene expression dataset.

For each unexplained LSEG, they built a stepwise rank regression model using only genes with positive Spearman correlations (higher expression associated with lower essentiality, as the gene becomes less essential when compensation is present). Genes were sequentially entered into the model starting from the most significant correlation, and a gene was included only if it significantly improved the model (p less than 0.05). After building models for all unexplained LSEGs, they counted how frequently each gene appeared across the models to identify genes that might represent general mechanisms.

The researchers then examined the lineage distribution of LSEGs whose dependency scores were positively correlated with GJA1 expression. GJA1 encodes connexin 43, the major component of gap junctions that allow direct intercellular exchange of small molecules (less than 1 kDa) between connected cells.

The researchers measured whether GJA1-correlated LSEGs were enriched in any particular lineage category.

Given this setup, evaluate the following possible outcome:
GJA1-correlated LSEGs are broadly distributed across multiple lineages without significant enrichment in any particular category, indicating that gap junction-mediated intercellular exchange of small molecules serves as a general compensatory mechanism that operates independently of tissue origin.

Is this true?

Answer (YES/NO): NO